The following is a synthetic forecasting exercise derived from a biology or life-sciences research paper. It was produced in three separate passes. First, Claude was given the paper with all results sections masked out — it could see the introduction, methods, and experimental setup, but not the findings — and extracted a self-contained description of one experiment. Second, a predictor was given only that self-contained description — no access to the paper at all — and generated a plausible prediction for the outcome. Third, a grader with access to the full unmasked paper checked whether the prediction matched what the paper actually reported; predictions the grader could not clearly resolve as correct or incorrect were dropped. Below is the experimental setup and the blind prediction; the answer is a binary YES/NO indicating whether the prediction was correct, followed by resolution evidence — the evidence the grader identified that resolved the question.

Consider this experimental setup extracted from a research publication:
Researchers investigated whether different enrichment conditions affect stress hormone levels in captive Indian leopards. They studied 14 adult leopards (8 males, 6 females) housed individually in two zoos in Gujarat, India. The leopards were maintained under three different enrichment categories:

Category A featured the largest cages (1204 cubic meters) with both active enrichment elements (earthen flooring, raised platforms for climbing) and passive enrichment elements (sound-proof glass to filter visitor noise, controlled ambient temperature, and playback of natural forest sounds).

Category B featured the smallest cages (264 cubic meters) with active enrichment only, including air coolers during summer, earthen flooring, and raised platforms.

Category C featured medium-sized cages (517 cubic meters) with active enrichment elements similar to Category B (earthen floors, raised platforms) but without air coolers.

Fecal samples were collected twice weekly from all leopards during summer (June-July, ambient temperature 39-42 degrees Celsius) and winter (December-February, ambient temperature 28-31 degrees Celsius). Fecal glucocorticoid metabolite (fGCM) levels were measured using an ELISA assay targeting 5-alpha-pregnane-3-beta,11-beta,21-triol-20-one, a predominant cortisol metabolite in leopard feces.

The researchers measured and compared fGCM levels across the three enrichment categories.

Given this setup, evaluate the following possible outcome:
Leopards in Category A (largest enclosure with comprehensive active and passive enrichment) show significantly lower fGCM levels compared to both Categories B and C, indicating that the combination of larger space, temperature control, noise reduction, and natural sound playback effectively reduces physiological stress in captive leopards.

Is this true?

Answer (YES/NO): NO